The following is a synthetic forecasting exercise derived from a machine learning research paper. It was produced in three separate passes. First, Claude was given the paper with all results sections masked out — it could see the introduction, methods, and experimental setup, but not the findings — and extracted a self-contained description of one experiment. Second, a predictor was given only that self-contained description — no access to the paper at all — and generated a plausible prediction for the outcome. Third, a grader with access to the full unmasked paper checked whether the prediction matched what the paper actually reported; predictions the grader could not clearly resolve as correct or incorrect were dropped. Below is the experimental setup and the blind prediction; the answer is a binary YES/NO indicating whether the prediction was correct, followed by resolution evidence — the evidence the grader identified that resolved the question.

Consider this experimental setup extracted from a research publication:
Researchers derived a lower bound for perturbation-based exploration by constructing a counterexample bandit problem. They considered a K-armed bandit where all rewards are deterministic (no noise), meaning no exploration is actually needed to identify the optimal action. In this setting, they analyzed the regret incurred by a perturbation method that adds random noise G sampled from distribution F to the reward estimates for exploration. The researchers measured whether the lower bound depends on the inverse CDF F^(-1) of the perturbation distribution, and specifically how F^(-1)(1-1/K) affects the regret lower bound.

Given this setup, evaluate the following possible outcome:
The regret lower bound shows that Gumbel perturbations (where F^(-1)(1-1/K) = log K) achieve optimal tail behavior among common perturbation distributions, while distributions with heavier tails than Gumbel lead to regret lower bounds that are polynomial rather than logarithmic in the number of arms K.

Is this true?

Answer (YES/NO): NO